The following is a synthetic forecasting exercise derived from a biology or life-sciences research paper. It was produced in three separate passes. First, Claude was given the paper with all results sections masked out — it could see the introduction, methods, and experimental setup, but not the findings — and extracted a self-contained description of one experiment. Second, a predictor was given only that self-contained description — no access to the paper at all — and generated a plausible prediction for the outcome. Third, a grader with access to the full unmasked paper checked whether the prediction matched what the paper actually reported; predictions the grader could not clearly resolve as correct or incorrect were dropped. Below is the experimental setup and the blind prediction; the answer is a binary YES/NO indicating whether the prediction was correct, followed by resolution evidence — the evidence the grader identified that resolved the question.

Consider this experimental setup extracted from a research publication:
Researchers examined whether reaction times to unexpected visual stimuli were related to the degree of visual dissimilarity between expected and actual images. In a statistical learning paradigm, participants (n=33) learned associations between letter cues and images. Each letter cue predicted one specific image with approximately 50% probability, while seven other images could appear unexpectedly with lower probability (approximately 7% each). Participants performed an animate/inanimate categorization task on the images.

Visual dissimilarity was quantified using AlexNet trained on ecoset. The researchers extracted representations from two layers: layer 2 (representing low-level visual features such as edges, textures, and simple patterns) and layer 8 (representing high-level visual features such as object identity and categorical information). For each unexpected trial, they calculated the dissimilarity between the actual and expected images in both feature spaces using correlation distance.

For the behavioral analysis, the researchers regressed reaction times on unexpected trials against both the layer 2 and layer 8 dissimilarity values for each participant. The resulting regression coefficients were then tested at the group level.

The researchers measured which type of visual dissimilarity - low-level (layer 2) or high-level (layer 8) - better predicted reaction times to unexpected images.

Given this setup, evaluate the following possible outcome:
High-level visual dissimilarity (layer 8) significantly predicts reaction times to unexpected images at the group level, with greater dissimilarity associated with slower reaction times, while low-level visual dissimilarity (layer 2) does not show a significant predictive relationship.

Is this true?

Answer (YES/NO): YES